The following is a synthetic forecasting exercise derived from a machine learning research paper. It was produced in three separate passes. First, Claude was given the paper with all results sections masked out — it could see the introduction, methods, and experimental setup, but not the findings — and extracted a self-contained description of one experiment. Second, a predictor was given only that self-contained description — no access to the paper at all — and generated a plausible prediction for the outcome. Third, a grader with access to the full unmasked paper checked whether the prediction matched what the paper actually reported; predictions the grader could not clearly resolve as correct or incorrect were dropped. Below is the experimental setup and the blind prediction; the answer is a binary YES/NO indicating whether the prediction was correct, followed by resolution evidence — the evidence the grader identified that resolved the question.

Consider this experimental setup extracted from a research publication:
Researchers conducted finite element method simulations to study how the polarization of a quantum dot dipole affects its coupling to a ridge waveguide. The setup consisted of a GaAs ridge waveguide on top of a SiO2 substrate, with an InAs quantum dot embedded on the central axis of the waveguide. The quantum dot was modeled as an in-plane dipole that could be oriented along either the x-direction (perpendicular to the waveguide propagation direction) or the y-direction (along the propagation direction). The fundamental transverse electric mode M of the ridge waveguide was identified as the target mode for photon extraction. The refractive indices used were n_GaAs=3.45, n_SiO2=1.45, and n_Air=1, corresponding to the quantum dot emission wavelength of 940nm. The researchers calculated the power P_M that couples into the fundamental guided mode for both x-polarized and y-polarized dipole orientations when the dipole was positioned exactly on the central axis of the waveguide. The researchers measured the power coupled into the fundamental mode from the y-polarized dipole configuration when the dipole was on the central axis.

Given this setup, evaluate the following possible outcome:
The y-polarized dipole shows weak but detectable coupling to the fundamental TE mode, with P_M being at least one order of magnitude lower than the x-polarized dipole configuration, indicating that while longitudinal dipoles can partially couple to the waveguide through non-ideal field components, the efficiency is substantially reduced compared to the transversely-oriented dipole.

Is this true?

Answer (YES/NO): NO